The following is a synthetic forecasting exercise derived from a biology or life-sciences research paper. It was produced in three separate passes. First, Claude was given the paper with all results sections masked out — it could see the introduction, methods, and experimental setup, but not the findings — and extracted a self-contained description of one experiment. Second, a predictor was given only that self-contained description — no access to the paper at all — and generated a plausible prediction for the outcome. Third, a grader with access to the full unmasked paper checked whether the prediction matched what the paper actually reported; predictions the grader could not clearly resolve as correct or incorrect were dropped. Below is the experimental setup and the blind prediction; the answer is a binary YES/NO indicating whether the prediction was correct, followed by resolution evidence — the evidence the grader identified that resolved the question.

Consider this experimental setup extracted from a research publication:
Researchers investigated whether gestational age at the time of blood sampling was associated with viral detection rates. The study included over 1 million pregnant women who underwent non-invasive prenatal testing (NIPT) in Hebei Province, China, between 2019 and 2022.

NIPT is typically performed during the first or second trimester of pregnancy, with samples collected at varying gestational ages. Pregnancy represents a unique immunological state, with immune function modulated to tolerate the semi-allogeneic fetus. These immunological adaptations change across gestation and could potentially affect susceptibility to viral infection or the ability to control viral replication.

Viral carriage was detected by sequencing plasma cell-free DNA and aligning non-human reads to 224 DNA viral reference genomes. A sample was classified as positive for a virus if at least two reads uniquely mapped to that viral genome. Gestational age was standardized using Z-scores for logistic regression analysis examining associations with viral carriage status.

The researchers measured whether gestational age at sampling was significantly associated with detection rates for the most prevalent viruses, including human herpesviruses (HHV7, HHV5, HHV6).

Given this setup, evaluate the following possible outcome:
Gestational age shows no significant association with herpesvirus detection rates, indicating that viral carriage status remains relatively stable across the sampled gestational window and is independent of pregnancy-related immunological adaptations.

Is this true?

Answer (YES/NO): YES